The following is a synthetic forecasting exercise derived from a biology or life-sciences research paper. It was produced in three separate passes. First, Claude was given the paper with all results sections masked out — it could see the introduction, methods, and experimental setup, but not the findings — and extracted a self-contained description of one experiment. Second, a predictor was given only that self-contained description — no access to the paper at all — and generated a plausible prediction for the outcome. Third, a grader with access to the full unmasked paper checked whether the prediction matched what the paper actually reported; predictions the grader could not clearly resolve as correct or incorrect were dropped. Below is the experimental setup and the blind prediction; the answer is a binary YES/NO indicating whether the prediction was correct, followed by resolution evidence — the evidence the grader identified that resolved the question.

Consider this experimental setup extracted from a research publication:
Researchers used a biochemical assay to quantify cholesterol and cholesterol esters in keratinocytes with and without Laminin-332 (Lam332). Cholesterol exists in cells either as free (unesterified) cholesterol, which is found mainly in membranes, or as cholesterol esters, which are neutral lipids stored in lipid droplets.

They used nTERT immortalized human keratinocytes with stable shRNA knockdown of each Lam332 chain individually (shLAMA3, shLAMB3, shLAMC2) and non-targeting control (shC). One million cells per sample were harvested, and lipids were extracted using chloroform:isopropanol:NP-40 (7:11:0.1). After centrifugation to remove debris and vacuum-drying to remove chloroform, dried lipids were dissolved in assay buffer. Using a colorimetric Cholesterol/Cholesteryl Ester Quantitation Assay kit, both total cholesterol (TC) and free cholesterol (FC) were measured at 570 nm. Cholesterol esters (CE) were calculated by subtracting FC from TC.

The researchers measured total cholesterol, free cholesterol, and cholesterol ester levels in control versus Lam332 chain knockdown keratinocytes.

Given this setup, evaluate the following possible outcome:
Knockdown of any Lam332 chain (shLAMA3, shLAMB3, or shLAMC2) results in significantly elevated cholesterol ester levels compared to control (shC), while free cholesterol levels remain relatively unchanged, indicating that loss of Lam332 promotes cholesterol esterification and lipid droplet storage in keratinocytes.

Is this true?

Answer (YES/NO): NO